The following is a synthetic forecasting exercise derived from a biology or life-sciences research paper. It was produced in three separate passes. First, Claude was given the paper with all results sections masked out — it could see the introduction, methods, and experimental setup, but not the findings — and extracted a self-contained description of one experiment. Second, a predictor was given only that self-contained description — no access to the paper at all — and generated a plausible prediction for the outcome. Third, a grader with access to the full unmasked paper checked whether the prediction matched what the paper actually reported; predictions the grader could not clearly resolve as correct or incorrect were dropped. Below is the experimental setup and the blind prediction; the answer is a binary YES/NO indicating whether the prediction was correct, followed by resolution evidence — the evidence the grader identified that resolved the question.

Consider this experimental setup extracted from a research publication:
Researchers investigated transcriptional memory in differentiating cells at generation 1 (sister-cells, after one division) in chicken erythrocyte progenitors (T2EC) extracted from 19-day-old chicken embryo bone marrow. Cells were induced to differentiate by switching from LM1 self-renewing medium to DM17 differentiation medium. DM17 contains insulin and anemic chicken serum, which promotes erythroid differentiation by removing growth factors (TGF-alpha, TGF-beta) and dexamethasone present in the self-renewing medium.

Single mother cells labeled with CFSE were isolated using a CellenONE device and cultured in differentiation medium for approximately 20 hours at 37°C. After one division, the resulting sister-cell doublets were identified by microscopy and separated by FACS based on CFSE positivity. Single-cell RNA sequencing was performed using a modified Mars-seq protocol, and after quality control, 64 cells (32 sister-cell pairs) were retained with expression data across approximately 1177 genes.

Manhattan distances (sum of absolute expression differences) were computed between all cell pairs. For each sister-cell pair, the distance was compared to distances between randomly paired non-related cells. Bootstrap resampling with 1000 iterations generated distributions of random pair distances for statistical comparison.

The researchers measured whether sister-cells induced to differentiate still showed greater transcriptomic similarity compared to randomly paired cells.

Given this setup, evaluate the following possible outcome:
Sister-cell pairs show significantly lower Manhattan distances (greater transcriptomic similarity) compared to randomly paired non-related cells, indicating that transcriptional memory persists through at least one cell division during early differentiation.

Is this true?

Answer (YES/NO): YES